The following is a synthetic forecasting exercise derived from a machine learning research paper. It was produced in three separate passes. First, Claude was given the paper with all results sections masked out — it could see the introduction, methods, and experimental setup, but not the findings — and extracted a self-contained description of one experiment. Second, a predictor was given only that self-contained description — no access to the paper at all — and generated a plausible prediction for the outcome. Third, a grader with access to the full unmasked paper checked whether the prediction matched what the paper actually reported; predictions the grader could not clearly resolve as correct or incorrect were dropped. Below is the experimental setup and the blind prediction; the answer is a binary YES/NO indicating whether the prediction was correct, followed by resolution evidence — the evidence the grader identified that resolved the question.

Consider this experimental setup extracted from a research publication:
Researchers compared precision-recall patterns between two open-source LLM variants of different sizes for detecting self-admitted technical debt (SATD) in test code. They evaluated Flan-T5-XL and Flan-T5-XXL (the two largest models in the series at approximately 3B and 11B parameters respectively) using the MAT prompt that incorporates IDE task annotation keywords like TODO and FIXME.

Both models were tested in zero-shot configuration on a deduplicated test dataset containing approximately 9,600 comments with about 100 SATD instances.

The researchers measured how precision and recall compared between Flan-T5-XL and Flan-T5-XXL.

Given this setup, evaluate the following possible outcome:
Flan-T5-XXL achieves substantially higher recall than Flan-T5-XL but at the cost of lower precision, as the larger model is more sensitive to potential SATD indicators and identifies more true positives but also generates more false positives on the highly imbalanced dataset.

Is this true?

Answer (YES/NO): YES